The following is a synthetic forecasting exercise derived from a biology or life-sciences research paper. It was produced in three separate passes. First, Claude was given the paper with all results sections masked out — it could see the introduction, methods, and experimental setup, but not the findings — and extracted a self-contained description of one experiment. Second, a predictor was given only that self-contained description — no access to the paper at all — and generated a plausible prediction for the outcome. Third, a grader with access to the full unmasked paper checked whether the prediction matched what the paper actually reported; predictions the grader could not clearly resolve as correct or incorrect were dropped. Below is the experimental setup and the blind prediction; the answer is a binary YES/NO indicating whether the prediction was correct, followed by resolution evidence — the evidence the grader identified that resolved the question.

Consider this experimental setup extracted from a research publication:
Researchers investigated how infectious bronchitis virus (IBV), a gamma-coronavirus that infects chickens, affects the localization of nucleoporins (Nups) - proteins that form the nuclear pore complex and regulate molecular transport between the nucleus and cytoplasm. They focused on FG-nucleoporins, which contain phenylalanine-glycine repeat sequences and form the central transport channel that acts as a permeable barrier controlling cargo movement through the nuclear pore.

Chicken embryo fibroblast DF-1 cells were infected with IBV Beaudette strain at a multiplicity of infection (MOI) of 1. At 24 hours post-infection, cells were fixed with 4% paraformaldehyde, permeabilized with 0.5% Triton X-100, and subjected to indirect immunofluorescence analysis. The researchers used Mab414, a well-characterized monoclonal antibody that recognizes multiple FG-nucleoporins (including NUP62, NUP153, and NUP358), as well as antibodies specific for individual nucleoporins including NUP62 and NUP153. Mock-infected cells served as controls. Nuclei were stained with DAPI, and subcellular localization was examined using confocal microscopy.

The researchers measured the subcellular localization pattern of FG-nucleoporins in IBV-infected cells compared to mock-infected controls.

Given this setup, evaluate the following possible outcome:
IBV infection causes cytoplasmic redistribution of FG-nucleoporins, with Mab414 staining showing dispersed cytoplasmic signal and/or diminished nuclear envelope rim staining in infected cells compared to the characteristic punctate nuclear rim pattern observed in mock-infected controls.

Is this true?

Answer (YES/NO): YES